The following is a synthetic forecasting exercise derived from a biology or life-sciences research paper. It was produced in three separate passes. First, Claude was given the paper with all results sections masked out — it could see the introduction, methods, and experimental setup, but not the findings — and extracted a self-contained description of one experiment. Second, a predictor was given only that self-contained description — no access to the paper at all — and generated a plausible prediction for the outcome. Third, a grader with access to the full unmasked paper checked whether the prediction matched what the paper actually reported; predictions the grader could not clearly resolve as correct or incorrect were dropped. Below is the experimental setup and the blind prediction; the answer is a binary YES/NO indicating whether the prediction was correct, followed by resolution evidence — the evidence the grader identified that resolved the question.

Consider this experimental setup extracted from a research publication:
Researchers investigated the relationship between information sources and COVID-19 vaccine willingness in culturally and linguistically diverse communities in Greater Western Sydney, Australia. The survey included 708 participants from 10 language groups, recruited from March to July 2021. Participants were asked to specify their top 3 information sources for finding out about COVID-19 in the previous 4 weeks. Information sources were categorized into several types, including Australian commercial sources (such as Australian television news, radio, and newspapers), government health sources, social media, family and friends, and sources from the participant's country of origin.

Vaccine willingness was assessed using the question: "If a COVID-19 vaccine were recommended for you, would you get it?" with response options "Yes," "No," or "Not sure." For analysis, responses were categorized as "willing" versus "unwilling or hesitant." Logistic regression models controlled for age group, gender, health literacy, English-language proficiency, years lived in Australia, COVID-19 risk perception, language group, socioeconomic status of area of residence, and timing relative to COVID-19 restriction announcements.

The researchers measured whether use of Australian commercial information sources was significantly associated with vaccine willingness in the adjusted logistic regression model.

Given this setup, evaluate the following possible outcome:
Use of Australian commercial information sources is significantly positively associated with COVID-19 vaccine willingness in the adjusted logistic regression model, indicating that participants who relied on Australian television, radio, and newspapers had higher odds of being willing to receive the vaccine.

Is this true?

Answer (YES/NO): YES